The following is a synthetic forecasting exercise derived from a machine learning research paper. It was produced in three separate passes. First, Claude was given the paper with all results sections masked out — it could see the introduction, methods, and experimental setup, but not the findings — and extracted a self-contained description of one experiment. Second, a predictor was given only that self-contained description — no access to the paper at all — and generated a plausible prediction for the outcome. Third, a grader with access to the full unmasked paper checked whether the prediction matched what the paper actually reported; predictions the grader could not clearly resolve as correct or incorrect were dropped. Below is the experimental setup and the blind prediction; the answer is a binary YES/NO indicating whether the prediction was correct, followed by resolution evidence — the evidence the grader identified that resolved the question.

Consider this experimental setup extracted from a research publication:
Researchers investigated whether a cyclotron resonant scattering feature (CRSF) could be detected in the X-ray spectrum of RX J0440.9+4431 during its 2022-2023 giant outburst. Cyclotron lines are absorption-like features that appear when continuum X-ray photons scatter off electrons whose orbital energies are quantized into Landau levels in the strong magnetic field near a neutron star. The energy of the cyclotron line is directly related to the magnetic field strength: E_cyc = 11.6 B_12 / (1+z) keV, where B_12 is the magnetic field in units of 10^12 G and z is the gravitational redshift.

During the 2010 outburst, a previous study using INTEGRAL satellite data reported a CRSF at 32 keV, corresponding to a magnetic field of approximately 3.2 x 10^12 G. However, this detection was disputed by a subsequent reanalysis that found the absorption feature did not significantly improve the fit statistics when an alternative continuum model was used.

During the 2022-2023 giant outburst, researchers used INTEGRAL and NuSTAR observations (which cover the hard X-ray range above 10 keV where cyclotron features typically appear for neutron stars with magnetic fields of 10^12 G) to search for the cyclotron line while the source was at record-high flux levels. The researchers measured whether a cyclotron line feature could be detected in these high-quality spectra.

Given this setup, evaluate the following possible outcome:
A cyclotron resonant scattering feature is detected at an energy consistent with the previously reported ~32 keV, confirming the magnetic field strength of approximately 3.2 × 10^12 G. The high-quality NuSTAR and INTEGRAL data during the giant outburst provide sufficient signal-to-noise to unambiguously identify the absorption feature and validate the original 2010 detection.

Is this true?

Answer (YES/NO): NO